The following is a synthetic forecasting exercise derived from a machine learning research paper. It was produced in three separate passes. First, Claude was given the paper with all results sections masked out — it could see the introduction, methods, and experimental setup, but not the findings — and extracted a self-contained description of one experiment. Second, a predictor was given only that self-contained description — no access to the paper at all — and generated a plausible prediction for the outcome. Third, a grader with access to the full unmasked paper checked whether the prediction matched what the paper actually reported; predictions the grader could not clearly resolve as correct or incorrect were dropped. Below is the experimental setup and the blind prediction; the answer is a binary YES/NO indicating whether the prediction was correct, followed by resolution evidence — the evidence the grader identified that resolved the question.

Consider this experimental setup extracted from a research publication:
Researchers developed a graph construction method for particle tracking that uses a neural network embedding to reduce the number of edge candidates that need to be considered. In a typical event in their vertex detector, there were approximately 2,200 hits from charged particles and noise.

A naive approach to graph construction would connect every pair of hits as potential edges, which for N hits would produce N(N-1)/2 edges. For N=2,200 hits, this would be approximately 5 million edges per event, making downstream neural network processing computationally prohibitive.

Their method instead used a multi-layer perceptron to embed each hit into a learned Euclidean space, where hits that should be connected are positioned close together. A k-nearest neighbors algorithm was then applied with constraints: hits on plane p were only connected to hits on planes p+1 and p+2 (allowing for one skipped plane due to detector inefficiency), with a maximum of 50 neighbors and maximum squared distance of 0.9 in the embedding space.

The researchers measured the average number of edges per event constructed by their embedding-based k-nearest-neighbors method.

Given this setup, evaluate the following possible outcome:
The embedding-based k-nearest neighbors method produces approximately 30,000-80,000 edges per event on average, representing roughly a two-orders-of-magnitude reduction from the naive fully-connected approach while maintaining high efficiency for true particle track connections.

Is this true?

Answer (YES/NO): YES